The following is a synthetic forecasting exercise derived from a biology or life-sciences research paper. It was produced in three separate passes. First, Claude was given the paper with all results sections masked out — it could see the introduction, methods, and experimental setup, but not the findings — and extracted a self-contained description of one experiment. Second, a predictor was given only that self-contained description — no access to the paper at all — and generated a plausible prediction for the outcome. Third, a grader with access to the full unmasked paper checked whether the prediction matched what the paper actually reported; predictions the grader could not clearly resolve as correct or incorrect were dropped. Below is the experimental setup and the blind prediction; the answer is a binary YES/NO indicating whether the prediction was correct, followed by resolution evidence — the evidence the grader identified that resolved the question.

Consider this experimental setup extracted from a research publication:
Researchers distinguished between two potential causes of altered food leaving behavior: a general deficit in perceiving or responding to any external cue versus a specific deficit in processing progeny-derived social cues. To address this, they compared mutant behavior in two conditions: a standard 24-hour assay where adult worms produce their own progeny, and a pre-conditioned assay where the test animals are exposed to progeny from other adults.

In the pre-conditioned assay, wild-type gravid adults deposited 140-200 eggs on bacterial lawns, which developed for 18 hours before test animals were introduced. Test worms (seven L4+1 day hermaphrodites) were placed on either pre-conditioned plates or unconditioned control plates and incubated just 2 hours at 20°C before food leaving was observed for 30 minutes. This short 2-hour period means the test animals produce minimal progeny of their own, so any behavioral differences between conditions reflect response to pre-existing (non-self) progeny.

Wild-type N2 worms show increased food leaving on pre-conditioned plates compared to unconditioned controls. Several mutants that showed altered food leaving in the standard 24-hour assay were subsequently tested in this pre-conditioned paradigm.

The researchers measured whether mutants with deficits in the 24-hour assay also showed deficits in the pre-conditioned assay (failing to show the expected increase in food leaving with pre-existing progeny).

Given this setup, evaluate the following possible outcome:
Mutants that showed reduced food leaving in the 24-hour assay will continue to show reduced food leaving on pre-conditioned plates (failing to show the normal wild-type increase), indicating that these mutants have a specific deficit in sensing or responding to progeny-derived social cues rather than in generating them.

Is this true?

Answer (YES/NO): YES